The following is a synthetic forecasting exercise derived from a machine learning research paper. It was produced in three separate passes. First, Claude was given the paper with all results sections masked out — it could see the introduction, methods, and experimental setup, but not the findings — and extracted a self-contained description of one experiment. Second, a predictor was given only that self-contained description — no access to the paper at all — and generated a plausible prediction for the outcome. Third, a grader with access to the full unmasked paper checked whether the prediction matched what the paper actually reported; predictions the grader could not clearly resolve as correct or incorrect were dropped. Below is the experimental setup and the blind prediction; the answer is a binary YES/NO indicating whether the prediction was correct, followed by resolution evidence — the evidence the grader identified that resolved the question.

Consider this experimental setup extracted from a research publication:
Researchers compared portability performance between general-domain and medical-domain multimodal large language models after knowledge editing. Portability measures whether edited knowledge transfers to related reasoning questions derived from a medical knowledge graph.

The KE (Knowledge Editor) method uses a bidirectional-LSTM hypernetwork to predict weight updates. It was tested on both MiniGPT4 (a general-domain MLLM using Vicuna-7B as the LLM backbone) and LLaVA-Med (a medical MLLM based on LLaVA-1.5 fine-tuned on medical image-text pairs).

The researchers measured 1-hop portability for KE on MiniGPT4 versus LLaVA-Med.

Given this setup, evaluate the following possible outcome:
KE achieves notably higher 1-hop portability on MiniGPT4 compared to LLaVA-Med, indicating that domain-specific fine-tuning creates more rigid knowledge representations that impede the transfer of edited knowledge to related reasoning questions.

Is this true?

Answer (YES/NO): YES